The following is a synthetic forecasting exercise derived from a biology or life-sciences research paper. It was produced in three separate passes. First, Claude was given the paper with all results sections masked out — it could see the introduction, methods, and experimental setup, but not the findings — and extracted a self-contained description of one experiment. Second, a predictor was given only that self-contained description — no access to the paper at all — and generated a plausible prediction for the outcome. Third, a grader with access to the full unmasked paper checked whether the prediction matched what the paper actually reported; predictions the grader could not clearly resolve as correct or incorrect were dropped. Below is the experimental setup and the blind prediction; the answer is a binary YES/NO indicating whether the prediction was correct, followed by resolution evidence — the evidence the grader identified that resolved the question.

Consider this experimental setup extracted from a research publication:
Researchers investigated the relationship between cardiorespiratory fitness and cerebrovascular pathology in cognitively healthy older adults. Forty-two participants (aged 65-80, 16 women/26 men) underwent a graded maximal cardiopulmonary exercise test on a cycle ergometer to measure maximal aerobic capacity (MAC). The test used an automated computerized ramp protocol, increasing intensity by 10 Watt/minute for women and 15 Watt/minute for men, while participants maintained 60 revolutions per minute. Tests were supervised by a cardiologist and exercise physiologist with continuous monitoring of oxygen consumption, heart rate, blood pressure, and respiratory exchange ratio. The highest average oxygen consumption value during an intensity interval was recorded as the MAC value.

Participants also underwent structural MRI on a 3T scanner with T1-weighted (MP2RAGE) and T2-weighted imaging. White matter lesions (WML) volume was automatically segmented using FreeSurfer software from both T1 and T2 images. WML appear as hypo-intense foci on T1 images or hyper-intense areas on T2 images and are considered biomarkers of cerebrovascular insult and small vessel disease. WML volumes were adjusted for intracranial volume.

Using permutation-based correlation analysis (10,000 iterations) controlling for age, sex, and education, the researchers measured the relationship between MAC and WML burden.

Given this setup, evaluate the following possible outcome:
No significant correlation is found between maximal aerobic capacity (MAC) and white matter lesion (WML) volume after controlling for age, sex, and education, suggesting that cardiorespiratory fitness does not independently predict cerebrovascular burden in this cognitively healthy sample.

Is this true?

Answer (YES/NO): NO